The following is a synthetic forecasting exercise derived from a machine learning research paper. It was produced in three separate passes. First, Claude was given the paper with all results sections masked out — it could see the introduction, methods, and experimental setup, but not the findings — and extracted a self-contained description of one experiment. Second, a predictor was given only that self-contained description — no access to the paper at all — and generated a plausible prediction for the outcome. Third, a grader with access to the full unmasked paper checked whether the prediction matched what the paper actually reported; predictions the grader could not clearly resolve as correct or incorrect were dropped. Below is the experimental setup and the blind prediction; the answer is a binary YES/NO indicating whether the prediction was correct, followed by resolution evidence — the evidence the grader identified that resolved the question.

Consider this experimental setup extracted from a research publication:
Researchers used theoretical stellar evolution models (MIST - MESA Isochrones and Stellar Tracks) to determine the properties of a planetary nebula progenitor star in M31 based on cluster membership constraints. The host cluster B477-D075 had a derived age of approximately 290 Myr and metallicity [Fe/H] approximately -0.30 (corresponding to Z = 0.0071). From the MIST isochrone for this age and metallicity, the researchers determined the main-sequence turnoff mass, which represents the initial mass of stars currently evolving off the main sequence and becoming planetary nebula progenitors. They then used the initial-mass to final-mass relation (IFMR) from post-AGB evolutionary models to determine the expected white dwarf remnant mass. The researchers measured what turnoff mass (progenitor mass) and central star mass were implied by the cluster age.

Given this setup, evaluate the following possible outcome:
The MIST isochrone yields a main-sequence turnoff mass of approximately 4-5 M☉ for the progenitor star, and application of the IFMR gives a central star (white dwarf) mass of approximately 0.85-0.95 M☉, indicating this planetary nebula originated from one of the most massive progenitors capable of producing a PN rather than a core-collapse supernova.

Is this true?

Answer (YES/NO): NO